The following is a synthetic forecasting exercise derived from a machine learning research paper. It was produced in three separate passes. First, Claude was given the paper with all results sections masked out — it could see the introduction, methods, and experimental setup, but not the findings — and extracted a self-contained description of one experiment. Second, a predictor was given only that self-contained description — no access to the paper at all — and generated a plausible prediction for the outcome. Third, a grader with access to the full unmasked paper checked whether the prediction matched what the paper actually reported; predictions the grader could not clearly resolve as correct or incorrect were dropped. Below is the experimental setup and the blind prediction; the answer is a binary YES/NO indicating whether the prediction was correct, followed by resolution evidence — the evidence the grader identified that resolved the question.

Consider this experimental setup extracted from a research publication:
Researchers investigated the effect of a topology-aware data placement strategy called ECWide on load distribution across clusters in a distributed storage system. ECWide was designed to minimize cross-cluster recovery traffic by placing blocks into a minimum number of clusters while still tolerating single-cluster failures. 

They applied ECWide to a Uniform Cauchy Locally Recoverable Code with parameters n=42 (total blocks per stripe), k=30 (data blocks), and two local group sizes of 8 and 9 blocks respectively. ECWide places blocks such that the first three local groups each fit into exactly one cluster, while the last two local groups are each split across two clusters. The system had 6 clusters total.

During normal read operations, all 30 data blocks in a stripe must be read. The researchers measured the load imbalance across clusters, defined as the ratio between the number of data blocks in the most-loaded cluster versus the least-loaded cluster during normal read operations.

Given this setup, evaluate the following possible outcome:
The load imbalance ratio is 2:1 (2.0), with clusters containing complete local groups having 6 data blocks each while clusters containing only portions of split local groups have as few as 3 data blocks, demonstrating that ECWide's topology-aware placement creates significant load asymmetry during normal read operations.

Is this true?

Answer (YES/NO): NO